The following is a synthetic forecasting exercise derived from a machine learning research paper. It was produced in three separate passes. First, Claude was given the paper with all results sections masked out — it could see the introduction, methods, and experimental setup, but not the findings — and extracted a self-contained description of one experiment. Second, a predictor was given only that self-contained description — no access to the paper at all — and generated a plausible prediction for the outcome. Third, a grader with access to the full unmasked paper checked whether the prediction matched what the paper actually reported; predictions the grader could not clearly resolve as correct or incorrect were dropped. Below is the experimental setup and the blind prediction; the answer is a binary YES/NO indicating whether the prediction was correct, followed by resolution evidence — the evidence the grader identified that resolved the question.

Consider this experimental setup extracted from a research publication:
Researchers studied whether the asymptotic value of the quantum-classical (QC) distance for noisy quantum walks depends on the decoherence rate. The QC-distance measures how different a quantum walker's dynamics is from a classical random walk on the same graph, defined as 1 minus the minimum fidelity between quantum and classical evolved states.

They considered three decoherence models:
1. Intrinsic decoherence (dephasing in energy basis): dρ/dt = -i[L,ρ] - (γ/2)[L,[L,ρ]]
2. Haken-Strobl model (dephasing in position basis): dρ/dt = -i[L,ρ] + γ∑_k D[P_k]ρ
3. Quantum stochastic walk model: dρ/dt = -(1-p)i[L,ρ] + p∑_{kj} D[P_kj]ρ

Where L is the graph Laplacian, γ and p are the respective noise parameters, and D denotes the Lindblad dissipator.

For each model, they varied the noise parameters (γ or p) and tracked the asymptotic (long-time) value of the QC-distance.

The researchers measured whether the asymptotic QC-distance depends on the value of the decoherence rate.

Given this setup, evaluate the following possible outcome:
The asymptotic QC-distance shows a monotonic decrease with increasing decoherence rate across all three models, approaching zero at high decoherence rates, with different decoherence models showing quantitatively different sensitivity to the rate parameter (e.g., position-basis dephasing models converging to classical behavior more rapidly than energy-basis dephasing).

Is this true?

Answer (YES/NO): NO